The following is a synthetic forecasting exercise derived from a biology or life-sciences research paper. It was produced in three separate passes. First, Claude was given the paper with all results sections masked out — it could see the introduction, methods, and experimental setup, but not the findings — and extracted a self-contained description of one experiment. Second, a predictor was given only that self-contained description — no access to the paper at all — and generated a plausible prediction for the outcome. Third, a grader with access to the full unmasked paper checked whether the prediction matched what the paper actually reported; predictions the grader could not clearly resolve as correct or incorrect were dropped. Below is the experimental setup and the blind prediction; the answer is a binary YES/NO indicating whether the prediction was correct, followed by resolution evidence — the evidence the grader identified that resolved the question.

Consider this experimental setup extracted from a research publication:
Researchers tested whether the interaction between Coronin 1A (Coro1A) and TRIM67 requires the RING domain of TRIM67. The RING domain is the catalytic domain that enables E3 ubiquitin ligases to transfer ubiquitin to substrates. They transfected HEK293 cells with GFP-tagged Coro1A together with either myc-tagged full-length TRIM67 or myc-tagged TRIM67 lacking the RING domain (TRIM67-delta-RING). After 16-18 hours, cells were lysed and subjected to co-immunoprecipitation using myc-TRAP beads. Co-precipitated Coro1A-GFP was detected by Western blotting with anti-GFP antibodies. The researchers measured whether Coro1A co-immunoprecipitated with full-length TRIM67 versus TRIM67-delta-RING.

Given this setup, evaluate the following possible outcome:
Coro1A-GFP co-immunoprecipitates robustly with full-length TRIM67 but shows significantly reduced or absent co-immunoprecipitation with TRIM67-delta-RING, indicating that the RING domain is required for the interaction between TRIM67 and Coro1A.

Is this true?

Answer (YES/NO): NO